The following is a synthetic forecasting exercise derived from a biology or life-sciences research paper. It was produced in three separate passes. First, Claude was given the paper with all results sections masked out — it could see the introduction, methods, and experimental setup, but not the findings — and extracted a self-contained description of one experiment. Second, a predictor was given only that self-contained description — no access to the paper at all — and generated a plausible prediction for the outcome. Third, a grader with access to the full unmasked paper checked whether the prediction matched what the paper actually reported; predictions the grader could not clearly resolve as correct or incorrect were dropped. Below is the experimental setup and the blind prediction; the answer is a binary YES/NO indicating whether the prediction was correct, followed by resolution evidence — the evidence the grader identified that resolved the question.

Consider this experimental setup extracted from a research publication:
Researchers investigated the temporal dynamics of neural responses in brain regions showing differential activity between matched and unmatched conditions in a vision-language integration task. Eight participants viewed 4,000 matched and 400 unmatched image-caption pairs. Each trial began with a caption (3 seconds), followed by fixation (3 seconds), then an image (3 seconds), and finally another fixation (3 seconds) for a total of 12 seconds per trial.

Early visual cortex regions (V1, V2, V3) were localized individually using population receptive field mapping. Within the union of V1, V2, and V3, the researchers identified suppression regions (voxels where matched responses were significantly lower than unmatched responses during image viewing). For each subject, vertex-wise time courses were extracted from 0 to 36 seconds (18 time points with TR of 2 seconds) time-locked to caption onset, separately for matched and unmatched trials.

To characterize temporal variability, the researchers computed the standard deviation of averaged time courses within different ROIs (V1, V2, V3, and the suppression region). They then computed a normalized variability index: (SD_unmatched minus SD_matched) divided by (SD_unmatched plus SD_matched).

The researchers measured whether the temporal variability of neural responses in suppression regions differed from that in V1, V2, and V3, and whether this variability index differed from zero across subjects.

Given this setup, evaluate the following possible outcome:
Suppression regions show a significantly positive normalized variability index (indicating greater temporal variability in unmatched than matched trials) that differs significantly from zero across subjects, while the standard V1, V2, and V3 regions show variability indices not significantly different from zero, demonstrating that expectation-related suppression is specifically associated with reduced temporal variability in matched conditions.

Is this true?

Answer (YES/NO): NO